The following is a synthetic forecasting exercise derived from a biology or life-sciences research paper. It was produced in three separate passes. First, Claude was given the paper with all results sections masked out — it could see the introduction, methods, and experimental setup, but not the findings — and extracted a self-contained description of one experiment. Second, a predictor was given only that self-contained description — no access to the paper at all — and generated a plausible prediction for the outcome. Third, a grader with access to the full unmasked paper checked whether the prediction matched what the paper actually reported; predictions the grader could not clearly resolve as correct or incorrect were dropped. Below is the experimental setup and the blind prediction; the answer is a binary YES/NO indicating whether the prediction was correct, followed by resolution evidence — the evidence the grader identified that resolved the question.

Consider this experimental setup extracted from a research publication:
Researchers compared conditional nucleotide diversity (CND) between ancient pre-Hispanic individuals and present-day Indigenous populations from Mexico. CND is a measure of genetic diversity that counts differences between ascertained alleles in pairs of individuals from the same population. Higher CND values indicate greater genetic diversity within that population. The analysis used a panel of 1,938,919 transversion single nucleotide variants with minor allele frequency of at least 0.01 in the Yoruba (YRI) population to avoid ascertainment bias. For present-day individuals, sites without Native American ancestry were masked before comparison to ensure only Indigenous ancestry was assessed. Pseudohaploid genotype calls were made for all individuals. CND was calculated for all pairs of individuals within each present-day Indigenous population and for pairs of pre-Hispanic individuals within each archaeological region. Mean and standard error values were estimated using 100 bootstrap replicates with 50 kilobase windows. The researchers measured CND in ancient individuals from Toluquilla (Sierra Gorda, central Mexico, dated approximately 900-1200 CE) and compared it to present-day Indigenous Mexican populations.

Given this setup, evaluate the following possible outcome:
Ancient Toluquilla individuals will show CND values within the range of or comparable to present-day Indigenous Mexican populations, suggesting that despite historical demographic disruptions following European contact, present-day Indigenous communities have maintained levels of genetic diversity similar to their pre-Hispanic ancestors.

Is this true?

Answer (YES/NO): YES